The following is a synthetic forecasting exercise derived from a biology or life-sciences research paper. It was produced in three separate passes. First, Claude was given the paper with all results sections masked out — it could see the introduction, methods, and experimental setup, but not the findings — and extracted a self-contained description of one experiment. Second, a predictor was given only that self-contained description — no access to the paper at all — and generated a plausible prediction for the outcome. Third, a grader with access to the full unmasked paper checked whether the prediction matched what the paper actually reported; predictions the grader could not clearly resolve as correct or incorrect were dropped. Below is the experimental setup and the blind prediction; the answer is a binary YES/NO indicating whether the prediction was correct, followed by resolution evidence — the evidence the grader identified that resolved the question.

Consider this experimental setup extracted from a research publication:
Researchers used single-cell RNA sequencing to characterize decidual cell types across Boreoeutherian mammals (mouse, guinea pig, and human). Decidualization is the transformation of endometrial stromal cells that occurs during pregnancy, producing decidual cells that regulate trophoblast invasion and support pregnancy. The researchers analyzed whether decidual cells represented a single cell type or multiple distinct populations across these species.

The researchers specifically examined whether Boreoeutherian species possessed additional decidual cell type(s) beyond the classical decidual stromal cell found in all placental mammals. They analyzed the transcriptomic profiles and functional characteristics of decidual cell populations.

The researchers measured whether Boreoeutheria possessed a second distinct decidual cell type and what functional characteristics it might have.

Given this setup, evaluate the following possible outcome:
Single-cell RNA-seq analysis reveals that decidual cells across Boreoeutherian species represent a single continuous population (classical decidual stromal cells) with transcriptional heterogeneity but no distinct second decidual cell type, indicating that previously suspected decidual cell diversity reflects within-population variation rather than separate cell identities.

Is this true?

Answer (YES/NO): NO